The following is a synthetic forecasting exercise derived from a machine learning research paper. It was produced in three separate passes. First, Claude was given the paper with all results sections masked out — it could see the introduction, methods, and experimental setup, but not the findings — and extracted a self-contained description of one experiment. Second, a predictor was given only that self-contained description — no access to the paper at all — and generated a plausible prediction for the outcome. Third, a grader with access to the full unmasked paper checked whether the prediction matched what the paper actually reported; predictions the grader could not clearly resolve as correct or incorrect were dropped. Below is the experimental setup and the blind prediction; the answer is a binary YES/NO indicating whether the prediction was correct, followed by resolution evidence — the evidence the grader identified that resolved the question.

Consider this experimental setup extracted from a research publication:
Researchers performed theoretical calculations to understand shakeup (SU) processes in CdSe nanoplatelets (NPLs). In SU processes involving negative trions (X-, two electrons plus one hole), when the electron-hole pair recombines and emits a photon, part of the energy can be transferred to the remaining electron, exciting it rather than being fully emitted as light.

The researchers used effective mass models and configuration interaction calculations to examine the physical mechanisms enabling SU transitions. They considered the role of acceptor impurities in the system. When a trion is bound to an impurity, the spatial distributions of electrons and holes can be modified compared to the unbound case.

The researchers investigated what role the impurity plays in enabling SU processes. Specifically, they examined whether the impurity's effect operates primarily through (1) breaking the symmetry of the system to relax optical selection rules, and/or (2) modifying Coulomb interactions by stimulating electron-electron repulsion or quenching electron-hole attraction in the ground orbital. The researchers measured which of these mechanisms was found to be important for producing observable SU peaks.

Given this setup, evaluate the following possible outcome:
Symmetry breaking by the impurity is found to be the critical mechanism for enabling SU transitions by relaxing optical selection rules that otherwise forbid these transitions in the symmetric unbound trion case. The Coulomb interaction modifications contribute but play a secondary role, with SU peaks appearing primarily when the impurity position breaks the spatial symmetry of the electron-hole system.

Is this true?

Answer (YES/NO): NO